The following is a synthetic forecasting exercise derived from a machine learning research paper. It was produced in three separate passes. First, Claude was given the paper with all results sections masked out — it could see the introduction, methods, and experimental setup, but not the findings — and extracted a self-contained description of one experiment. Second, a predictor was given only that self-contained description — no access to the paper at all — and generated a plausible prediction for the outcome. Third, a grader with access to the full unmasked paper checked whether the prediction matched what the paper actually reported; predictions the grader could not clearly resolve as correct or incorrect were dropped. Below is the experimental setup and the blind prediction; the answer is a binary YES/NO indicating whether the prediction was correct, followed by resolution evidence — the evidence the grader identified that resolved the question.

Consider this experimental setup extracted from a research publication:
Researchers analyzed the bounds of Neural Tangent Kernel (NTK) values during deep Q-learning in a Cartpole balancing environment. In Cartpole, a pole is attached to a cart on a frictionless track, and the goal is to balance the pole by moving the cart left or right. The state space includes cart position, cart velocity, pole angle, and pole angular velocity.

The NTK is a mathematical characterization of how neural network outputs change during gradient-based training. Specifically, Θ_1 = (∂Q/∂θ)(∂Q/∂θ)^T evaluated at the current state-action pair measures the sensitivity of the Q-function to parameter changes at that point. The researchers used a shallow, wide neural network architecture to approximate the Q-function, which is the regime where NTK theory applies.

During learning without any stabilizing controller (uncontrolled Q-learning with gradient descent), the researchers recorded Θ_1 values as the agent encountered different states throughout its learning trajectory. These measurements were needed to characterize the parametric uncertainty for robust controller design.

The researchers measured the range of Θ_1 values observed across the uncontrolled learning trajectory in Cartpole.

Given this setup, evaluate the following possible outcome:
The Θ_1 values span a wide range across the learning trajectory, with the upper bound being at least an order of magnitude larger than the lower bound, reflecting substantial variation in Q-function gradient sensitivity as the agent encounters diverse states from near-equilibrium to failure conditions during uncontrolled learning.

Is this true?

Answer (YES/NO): NO